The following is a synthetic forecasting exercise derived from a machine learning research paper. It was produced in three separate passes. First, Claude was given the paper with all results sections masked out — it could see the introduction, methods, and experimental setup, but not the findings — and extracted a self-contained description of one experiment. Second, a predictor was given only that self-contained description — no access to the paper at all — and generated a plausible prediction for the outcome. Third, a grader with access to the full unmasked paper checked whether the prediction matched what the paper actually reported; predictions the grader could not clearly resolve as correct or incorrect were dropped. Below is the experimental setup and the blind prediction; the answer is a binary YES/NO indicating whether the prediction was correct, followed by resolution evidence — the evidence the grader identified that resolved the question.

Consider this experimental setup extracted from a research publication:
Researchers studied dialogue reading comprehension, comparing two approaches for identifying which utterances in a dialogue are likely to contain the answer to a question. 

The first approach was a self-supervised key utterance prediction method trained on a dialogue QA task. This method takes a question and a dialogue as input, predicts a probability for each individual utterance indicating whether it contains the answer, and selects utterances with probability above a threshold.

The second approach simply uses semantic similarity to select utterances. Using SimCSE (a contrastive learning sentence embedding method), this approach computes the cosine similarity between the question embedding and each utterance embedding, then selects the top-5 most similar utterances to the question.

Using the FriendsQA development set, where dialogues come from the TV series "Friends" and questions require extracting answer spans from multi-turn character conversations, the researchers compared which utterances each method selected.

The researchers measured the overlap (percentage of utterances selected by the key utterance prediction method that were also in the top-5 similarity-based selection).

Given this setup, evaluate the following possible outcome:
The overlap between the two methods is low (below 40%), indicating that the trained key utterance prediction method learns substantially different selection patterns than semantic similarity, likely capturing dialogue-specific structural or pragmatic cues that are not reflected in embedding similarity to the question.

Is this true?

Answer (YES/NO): NO